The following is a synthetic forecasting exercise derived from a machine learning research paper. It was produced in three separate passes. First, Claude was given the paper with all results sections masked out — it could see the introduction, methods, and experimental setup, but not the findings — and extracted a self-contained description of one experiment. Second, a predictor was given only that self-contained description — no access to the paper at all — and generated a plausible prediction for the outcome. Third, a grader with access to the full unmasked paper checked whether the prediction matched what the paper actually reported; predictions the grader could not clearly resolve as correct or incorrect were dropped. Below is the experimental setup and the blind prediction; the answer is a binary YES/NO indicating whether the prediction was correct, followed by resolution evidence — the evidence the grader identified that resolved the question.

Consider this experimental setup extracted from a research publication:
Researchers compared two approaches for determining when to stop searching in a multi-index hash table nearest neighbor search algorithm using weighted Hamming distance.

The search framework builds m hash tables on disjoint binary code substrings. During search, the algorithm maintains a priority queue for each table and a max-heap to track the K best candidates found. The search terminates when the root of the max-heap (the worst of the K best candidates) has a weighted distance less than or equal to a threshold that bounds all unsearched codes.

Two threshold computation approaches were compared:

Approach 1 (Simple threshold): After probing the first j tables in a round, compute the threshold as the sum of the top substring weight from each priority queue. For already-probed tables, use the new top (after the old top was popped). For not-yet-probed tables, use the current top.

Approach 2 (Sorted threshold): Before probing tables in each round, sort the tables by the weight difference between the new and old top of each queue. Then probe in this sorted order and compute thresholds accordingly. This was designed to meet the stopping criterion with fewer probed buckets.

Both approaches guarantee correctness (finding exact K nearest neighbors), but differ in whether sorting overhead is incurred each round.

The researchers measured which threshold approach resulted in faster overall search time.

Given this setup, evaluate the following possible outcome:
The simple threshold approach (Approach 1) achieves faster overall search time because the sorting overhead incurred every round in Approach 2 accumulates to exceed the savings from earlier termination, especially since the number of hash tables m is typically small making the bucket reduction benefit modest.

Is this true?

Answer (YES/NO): YES